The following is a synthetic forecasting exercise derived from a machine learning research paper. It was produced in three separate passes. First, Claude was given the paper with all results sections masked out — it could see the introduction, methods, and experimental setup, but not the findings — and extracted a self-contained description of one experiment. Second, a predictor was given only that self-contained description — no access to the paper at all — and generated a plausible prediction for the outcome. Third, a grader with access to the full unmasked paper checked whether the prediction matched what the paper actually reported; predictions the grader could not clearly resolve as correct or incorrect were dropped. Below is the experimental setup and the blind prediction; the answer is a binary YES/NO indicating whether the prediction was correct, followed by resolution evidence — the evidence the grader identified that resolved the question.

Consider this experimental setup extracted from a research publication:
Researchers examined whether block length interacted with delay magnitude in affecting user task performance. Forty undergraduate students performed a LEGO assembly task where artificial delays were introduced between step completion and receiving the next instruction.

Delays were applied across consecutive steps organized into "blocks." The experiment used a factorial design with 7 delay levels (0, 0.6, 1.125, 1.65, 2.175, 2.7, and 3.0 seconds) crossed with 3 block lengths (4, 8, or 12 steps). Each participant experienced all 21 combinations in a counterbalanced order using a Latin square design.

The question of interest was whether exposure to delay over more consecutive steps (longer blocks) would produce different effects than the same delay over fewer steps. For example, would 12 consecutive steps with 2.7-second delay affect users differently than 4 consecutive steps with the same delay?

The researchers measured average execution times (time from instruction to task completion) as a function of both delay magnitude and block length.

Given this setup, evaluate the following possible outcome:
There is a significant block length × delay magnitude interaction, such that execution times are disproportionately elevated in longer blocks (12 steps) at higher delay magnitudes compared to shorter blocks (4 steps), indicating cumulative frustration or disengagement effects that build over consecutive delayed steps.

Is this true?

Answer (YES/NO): NO